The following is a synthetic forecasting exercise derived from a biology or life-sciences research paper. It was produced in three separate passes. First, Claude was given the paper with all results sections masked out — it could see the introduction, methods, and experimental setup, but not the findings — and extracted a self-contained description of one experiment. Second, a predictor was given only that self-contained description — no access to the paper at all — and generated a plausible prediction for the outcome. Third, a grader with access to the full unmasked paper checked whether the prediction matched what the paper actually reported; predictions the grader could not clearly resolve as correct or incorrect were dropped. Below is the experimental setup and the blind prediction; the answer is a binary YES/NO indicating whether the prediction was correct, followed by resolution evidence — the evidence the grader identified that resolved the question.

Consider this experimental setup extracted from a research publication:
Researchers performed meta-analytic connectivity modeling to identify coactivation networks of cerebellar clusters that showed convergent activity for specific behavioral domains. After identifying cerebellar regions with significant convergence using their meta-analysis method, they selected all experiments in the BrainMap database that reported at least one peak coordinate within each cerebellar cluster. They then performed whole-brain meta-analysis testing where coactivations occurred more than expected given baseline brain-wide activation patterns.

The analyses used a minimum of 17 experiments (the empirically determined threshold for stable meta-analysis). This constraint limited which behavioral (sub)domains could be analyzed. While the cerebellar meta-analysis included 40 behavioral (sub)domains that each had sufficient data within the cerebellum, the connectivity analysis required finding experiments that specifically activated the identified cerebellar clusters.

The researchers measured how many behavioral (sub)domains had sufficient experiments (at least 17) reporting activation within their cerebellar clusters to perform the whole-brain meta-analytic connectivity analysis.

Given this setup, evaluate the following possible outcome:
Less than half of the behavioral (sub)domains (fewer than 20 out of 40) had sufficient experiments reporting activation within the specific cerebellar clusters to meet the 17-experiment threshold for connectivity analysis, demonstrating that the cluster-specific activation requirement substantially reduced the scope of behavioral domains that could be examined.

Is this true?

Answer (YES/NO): YES